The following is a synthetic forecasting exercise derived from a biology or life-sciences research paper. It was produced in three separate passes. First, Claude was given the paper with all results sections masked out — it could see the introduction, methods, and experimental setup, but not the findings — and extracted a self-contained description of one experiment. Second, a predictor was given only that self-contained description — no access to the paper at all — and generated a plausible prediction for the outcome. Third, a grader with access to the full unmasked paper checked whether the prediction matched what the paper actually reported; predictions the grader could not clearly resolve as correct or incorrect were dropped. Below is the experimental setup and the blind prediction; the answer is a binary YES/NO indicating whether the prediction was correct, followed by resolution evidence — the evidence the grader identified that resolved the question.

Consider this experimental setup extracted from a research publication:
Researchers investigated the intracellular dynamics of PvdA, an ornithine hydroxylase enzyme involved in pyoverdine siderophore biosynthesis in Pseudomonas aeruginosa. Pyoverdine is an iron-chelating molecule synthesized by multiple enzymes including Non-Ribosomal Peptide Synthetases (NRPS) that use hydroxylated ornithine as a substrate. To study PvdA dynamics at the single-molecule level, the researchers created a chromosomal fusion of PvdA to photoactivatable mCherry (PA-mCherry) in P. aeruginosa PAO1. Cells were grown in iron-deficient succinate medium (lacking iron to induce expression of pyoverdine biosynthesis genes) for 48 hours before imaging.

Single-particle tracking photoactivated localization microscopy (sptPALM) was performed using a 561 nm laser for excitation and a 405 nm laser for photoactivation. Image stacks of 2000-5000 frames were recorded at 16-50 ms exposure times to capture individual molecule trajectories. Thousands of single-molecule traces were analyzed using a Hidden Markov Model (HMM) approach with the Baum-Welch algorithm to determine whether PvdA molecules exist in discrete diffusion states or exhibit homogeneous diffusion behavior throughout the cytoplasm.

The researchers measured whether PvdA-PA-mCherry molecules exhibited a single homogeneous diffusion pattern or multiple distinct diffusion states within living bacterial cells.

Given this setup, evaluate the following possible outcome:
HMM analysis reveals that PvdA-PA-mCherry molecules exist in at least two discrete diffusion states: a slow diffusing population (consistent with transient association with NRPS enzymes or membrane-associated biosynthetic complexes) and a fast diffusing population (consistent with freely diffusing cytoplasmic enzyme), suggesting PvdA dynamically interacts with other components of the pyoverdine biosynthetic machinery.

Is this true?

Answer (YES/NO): NO